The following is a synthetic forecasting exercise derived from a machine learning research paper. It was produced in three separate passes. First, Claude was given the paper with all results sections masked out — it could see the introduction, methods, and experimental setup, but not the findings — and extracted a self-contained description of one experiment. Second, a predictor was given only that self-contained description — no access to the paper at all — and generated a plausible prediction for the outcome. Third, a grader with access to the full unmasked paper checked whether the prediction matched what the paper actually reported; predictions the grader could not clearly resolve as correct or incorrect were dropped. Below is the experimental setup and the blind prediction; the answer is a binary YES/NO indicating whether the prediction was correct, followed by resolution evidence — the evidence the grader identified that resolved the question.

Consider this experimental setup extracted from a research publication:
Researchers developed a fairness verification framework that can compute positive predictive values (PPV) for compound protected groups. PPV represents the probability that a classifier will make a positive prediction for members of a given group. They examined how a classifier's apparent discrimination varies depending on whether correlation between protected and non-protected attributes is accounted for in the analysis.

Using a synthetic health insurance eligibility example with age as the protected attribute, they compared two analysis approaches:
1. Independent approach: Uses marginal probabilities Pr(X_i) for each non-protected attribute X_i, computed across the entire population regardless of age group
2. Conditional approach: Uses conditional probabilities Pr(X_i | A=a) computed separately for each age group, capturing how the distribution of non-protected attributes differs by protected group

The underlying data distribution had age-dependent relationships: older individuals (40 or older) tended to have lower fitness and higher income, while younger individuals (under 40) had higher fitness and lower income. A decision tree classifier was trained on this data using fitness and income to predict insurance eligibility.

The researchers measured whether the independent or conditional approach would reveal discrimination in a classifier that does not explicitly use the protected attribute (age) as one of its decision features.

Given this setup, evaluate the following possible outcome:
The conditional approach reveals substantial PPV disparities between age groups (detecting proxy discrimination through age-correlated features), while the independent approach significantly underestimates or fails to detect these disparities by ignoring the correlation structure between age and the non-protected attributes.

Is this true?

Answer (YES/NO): YES